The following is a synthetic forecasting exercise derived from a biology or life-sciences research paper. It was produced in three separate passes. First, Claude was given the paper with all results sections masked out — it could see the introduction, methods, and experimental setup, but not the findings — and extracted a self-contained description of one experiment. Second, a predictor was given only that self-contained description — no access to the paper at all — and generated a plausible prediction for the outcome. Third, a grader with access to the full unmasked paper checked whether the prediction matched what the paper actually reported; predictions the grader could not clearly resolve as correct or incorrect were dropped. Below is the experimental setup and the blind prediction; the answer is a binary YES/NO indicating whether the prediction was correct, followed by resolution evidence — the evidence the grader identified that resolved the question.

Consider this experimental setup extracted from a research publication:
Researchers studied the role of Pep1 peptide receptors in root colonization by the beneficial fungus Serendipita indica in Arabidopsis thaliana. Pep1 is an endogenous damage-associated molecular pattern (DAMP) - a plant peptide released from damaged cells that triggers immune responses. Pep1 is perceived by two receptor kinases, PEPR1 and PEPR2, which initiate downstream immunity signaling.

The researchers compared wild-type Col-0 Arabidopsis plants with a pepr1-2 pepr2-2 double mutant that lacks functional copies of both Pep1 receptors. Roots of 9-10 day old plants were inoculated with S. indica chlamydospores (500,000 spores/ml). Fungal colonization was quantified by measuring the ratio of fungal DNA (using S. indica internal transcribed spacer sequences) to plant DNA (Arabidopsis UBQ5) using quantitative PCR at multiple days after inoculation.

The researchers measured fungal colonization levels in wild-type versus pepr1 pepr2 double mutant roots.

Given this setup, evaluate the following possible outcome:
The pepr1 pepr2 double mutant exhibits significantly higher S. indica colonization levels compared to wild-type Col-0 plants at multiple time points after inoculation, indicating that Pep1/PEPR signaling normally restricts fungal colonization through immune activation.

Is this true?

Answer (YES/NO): YES